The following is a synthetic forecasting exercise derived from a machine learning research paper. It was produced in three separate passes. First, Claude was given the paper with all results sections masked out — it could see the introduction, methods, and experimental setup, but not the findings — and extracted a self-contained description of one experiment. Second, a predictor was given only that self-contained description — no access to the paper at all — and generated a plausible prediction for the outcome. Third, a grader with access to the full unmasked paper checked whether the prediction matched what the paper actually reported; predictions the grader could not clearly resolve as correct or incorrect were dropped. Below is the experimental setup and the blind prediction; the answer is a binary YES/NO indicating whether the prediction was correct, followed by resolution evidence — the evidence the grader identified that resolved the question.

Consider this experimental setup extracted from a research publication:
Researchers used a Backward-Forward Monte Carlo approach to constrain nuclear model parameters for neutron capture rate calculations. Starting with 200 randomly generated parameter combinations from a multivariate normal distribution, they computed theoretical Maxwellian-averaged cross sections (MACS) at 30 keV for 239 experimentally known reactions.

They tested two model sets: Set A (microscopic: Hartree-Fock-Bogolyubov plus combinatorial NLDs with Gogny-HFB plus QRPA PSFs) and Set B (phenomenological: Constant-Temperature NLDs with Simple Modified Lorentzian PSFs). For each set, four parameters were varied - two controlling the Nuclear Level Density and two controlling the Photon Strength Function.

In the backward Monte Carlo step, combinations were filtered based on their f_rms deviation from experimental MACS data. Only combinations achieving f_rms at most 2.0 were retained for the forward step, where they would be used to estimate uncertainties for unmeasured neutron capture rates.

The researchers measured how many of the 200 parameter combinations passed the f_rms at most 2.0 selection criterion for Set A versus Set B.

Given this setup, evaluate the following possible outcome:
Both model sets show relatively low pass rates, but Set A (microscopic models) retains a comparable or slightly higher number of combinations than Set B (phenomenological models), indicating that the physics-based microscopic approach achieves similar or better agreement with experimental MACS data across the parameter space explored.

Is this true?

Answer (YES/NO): NO